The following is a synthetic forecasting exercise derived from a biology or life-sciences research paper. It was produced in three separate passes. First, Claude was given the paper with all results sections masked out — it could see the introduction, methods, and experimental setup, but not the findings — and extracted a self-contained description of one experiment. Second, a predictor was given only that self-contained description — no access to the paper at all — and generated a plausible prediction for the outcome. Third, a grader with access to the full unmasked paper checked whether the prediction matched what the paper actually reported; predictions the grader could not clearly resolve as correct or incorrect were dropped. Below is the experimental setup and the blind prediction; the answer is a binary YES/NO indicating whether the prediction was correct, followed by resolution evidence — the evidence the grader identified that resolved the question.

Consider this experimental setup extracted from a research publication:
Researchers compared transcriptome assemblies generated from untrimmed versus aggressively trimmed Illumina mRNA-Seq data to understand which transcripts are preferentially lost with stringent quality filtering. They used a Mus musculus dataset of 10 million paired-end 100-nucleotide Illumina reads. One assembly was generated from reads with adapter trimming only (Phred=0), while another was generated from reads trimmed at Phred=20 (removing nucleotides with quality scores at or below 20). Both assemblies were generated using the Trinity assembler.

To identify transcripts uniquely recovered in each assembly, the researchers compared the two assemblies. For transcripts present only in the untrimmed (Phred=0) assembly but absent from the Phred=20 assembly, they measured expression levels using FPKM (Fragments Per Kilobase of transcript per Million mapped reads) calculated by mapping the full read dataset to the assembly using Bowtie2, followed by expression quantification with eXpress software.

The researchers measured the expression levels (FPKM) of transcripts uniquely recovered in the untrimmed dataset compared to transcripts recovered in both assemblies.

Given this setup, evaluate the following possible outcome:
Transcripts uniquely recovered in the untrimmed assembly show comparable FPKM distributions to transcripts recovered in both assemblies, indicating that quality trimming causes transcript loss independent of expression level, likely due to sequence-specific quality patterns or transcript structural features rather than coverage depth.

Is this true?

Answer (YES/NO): NO